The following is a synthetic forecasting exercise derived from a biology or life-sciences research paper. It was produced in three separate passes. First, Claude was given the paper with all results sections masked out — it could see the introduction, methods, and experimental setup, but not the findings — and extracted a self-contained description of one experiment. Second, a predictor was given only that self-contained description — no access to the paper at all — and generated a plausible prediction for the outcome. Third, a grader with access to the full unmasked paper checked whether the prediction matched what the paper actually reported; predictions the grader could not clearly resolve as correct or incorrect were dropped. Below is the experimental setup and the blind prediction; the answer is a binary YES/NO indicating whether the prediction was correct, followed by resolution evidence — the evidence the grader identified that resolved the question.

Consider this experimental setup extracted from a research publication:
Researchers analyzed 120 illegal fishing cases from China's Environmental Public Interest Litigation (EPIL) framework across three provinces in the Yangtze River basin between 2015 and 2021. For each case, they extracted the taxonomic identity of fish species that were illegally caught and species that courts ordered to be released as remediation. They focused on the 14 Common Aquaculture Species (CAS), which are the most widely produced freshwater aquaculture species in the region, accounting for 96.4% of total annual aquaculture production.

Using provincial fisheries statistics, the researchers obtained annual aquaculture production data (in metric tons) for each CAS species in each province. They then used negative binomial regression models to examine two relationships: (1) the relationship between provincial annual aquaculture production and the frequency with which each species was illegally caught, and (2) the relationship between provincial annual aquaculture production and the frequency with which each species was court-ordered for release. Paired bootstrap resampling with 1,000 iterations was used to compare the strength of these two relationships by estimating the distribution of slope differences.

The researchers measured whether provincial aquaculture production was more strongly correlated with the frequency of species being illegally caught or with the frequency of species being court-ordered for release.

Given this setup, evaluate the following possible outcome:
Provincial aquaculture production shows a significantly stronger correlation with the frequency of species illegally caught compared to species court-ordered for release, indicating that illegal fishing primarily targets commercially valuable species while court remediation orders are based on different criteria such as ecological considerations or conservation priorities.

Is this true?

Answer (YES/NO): NO